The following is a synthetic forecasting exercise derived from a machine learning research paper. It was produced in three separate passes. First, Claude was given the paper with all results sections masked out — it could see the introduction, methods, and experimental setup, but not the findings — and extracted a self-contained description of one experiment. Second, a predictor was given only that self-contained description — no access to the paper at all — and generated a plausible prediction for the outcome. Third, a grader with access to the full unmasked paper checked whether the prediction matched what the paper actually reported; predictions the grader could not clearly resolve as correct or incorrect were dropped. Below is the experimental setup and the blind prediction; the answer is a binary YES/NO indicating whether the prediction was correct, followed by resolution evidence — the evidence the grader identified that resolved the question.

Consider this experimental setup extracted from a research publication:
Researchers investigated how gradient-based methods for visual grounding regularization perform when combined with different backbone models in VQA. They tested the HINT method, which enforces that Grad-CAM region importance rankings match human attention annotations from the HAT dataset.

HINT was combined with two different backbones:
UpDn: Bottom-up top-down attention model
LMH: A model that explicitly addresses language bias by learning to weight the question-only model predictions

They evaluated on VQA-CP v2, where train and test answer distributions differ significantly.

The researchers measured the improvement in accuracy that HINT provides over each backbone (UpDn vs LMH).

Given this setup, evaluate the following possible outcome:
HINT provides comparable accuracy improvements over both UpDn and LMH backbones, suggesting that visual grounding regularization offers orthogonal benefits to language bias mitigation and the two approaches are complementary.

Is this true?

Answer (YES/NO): NO